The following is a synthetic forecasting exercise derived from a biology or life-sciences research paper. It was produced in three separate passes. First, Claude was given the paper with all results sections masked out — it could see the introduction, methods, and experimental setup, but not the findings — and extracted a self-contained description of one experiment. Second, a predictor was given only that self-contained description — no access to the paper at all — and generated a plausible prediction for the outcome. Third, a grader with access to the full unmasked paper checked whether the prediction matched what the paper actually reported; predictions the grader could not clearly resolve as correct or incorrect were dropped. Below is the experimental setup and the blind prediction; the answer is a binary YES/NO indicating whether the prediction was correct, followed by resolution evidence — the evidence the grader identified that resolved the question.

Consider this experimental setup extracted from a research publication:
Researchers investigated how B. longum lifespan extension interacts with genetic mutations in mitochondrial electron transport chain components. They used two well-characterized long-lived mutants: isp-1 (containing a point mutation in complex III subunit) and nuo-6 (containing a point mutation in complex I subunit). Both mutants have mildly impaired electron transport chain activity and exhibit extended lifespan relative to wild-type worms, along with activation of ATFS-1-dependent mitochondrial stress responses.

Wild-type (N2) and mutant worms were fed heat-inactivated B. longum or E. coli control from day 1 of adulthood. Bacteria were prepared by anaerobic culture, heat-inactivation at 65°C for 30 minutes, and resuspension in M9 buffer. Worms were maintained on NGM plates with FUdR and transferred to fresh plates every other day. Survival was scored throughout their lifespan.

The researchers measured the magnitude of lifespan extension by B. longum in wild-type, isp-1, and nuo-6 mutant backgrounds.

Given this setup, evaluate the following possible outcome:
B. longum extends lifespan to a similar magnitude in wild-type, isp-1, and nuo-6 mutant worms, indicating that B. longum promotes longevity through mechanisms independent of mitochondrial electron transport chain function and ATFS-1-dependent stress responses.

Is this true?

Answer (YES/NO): NO